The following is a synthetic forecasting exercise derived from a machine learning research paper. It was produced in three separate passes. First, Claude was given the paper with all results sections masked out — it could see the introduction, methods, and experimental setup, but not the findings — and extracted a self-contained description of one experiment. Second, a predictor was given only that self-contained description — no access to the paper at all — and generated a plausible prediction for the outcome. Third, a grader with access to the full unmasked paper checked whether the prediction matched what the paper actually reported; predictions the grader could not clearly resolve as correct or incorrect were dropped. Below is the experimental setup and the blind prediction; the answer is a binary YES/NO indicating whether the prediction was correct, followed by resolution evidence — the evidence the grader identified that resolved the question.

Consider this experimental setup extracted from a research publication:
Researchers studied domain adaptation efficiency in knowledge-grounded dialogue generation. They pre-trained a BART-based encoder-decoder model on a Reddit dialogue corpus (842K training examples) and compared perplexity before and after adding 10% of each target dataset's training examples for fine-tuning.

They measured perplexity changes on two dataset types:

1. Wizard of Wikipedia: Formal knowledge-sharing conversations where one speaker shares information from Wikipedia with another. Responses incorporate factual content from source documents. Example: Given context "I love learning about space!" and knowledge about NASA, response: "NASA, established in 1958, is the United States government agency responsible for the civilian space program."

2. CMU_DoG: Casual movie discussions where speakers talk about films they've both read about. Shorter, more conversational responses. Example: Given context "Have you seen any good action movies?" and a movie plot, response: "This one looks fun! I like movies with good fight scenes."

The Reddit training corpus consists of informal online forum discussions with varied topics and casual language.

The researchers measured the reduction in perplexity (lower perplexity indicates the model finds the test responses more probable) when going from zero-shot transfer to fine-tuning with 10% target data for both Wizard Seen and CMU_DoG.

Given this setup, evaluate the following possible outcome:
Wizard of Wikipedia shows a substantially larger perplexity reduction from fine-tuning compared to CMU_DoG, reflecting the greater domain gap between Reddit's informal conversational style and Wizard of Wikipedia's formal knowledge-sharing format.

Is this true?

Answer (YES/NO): NO